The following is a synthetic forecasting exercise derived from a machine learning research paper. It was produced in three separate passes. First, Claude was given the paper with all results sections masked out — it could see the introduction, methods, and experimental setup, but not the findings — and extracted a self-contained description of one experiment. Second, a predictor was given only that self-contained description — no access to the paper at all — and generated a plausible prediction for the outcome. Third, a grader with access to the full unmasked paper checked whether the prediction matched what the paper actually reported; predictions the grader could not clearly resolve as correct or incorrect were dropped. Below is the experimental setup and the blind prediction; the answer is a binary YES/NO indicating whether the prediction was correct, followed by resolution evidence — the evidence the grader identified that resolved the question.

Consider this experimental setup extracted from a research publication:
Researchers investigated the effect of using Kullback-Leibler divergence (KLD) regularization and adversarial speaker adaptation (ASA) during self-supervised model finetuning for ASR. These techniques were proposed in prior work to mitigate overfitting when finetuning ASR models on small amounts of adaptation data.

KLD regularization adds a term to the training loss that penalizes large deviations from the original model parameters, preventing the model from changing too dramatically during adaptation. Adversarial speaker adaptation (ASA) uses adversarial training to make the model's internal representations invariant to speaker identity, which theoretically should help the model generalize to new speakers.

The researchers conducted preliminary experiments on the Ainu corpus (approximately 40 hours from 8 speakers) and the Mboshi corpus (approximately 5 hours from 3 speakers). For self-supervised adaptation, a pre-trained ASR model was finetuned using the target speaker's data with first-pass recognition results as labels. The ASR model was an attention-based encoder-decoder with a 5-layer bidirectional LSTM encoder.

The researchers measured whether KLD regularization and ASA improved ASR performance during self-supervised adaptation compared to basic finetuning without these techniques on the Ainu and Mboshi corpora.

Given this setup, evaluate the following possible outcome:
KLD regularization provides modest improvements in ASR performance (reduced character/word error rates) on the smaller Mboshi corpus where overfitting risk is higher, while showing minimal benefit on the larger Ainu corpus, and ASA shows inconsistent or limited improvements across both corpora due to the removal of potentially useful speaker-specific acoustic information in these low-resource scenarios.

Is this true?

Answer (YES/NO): NO